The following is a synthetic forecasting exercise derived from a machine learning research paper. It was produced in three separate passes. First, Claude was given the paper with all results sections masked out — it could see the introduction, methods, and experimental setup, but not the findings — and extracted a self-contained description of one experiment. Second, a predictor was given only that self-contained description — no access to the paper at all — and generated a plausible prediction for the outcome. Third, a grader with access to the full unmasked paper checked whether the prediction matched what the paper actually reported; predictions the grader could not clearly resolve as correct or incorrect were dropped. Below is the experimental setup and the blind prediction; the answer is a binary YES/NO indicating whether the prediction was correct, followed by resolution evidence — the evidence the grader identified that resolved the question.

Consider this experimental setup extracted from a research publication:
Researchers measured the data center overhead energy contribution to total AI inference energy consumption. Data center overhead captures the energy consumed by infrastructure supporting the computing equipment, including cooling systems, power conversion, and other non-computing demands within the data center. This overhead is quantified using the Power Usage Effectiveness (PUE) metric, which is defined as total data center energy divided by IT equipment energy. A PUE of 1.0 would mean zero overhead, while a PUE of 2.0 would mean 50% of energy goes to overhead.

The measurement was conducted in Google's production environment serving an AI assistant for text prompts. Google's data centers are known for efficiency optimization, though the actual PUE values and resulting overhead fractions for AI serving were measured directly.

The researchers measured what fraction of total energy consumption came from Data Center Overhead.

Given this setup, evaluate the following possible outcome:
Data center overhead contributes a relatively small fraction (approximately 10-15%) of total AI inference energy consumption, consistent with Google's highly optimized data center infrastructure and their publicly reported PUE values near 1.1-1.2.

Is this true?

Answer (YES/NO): NO